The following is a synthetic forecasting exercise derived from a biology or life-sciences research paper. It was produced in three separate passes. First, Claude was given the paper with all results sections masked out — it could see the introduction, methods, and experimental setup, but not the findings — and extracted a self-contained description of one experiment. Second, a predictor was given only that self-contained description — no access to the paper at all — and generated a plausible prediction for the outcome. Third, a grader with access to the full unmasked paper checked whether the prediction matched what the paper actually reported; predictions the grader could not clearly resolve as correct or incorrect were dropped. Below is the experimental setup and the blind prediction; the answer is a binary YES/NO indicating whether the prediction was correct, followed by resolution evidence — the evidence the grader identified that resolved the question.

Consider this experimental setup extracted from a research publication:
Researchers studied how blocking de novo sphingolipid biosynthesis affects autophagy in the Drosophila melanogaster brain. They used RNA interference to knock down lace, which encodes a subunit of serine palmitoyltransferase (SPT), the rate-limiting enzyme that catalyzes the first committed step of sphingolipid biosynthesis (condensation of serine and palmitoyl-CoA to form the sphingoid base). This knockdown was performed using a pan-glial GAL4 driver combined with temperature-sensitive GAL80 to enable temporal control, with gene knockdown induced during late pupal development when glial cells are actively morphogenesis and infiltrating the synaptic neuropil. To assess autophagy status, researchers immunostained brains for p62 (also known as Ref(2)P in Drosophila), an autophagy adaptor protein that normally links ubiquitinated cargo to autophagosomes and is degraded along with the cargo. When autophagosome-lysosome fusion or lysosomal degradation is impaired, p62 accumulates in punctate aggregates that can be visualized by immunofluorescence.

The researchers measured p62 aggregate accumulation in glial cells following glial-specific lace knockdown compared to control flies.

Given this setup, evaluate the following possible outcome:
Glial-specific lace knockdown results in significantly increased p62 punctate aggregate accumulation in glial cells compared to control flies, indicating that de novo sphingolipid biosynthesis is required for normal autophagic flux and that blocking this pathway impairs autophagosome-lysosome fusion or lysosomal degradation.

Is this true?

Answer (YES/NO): NO